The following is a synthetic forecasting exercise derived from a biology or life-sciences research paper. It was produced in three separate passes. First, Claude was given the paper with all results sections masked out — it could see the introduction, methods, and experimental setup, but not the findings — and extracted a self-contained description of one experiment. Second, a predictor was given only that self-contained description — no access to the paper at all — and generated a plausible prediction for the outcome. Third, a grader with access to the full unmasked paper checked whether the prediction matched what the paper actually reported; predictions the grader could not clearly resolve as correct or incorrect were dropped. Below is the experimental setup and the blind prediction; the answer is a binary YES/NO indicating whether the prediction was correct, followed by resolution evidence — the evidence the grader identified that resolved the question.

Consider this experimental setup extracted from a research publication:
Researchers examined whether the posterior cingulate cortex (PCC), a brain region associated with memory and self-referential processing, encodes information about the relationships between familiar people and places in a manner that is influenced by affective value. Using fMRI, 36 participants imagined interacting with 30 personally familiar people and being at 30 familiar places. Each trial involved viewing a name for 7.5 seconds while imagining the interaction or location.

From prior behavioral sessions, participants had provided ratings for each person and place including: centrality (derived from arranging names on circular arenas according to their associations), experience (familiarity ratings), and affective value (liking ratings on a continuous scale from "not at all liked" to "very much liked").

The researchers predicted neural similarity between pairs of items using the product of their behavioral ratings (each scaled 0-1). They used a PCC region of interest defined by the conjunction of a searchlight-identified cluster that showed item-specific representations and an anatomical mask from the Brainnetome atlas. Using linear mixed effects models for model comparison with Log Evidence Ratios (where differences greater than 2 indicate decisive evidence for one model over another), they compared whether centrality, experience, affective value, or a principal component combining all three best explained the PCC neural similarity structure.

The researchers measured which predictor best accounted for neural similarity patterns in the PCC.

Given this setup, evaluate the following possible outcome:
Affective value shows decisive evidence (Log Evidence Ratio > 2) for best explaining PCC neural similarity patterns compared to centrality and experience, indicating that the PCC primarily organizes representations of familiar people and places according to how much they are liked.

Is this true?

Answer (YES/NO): YES